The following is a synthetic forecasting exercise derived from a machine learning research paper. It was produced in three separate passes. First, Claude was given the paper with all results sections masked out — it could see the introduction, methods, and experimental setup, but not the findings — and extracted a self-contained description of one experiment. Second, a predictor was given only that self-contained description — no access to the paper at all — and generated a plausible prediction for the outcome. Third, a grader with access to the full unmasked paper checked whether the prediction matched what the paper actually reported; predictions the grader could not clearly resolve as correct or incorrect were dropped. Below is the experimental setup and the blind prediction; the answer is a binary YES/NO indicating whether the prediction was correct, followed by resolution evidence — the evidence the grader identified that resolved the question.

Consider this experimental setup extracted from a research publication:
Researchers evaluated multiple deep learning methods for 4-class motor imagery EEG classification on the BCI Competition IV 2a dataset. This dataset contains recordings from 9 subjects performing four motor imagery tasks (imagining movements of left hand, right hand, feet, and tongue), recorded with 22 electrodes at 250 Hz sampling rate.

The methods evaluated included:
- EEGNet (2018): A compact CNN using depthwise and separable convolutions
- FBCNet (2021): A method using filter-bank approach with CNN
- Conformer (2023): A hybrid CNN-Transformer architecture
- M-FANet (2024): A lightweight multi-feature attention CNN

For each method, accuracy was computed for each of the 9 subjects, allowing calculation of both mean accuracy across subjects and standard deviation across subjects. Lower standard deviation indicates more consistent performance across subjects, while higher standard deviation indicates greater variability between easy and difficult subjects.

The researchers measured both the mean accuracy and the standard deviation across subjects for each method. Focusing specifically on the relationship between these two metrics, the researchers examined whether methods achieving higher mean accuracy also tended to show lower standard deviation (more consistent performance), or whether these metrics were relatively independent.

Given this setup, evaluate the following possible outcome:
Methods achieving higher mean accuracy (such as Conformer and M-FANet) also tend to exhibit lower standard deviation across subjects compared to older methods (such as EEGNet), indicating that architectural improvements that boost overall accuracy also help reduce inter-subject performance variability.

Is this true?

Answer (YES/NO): NO